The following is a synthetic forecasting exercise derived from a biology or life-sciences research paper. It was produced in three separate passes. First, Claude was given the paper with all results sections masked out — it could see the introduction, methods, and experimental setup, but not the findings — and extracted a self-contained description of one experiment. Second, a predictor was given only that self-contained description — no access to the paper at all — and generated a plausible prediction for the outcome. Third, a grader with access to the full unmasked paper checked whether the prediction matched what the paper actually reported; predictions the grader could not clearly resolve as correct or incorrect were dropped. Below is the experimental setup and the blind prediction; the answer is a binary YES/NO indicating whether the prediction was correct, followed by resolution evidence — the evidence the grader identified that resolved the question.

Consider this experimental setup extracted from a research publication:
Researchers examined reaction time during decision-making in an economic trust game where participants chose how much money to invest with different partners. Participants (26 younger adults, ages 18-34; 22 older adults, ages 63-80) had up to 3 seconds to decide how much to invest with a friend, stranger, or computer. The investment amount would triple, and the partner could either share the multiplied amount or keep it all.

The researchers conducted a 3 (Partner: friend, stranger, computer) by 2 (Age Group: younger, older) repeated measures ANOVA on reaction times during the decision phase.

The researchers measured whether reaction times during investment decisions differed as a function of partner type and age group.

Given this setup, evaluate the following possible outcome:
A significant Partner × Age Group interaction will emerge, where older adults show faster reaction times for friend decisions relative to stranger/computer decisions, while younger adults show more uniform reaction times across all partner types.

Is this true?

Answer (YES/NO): NO